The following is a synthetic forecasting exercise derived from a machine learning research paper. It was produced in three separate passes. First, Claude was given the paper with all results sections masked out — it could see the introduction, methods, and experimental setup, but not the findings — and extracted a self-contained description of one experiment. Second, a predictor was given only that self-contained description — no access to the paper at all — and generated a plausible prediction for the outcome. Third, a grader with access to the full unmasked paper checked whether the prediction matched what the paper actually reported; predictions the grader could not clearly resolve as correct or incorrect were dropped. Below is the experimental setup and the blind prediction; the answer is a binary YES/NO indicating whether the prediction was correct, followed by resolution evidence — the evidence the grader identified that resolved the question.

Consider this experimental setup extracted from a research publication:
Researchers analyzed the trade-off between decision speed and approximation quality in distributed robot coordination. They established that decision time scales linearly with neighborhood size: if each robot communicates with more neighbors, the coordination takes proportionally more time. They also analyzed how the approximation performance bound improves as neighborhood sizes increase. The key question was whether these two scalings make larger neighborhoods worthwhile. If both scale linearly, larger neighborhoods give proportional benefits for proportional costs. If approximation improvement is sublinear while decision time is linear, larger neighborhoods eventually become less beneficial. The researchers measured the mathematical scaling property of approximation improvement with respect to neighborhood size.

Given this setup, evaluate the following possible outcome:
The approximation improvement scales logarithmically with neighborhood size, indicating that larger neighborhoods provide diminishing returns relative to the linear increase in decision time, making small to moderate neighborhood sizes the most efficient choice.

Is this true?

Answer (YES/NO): NO